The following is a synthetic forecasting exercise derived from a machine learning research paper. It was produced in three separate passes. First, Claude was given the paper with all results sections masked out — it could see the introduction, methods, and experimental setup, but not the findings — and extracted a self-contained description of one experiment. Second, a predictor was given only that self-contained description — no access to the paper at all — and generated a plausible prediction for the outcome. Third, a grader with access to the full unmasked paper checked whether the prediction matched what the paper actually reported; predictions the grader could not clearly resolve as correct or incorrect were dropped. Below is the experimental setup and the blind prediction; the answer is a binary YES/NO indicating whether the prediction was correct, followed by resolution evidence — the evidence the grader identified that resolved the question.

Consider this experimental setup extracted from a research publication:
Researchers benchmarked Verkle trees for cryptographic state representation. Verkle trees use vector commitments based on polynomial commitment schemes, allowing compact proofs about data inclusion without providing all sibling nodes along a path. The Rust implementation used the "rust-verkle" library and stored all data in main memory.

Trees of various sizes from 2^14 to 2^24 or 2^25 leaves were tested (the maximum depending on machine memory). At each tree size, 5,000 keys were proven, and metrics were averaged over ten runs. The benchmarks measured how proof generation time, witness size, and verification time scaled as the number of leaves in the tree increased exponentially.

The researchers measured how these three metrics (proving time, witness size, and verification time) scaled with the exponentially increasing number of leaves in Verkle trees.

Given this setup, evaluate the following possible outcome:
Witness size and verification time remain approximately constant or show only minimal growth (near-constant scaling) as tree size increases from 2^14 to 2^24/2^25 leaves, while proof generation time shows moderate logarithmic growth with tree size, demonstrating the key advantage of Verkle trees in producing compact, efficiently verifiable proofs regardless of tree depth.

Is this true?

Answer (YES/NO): NO